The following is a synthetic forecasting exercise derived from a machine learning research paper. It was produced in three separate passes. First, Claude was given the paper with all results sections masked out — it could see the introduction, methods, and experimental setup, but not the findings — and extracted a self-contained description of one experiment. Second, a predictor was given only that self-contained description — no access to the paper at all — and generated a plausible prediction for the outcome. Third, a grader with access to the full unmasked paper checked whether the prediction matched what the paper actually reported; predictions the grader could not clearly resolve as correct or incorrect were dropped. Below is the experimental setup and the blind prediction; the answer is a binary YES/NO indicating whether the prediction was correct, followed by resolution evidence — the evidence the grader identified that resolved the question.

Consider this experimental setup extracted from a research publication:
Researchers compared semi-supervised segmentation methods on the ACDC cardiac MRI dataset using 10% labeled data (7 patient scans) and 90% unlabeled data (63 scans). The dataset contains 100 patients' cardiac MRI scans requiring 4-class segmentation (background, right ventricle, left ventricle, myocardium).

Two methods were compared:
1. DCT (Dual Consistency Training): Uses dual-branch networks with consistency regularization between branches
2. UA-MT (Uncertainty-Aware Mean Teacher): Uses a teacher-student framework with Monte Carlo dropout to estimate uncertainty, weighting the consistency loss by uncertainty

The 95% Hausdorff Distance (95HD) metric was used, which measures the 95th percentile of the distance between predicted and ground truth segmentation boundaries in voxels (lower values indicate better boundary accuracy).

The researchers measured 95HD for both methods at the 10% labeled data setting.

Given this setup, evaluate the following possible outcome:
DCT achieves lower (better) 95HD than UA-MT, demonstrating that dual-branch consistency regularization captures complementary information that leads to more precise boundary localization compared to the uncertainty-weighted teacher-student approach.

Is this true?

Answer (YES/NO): NO